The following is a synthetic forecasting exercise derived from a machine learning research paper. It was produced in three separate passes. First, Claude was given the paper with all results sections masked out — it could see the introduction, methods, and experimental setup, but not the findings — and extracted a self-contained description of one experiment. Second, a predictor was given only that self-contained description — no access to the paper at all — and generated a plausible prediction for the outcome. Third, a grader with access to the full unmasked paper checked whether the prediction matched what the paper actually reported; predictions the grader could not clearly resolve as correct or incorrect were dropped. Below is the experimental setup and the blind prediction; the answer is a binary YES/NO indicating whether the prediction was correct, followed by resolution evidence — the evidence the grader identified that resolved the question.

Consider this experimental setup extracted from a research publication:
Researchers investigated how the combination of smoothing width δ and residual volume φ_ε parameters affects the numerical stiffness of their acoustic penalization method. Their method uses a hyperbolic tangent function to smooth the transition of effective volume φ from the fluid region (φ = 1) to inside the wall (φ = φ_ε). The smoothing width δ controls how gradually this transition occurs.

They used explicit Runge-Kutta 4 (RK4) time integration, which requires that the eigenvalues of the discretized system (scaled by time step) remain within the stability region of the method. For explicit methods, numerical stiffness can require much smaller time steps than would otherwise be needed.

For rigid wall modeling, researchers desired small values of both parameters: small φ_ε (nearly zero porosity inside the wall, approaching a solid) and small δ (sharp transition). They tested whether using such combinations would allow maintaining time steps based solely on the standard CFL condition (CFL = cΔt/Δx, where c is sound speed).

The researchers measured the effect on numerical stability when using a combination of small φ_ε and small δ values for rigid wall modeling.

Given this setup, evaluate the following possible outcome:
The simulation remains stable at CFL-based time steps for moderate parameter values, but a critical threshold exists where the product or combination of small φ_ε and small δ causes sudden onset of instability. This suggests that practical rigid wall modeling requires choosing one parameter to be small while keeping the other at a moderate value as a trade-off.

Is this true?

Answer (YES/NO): NO